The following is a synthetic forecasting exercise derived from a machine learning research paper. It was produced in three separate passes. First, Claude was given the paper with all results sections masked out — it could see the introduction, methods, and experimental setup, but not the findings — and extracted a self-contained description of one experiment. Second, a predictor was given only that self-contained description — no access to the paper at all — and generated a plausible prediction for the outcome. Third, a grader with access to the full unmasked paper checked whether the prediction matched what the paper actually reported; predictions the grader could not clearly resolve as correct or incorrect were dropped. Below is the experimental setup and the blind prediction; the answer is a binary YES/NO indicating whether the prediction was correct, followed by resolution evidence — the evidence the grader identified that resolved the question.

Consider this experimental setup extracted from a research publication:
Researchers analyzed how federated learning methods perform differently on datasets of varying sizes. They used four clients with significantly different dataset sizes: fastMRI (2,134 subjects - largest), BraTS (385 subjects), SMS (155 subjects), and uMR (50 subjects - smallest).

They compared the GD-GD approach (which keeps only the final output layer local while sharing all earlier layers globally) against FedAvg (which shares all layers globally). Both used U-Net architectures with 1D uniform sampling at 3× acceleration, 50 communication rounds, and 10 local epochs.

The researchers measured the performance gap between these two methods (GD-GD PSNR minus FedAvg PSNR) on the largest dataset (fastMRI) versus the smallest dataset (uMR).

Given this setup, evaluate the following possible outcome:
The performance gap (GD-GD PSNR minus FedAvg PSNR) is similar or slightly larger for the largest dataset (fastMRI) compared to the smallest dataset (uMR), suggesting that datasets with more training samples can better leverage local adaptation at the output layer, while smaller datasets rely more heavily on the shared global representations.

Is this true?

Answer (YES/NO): NO